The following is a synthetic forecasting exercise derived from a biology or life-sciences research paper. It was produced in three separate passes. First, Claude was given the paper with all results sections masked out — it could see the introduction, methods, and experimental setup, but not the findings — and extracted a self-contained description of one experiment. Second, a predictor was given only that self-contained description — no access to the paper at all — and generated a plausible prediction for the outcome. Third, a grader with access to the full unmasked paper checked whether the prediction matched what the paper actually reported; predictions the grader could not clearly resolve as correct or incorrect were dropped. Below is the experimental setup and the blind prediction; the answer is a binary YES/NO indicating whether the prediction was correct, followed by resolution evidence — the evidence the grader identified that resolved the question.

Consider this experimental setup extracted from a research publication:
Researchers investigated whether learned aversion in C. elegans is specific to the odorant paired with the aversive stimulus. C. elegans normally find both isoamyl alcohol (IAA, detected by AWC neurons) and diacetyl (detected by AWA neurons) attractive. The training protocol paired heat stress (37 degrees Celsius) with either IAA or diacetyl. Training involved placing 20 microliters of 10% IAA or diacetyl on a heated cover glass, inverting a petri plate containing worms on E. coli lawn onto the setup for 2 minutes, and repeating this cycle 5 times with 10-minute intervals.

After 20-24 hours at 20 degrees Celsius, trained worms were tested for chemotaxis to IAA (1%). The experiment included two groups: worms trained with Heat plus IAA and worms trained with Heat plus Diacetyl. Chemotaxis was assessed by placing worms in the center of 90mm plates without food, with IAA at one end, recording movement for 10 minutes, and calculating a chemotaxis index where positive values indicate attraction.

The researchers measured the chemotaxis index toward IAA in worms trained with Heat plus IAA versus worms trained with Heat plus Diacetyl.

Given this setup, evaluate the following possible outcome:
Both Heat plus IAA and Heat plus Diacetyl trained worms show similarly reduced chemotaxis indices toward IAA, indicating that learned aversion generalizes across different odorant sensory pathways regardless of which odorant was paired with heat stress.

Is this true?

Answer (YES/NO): NO